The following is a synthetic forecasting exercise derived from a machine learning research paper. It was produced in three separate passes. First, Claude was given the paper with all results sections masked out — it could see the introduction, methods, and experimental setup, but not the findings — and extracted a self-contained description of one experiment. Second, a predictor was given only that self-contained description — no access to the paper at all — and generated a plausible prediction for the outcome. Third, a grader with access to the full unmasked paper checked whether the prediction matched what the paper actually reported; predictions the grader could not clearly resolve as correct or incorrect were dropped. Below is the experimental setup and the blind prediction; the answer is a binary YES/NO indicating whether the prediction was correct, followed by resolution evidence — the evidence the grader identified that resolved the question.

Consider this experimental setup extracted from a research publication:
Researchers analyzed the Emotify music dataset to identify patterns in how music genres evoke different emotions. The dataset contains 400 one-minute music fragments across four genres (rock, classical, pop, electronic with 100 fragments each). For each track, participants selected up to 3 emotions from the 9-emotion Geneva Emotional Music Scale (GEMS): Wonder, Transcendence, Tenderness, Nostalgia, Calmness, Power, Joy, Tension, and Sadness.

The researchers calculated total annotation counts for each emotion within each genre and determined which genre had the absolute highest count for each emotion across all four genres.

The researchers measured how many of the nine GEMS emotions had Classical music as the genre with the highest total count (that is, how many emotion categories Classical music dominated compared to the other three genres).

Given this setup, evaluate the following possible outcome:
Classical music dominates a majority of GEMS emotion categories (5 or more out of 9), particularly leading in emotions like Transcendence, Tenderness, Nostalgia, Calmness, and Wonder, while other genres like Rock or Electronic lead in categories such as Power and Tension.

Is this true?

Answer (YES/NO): YES